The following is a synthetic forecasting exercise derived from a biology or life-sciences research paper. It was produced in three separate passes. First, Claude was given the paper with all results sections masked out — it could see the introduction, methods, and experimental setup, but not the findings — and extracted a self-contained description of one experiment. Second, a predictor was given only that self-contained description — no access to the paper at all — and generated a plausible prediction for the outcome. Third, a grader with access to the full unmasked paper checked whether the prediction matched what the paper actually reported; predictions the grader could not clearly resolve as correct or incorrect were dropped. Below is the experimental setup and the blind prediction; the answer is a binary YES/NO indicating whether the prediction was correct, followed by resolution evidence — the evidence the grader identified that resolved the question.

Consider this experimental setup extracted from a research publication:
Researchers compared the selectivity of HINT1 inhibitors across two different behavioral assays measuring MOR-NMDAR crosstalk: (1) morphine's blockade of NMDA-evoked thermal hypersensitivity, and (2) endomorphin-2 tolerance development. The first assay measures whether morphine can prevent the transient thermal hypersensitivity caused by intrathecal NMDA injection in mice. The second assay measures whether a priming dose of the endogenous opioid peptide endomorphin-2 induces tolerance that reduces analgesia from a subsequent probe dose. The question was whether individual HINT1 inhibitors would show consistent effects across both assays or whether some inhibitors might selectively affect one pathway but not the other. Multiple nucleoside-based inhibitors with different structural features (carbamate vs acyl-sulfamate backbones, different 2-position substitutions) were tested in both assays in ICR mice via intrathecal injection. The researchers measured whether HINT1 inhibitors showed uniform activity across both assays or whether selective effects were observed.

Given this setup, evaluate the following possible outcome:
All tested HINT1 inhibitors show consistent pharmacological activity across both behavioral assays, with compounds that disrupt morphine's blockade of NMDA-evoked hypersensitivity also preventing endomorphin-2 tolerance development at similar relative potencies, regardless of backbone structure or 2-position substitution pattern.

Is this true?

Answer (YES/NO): NO